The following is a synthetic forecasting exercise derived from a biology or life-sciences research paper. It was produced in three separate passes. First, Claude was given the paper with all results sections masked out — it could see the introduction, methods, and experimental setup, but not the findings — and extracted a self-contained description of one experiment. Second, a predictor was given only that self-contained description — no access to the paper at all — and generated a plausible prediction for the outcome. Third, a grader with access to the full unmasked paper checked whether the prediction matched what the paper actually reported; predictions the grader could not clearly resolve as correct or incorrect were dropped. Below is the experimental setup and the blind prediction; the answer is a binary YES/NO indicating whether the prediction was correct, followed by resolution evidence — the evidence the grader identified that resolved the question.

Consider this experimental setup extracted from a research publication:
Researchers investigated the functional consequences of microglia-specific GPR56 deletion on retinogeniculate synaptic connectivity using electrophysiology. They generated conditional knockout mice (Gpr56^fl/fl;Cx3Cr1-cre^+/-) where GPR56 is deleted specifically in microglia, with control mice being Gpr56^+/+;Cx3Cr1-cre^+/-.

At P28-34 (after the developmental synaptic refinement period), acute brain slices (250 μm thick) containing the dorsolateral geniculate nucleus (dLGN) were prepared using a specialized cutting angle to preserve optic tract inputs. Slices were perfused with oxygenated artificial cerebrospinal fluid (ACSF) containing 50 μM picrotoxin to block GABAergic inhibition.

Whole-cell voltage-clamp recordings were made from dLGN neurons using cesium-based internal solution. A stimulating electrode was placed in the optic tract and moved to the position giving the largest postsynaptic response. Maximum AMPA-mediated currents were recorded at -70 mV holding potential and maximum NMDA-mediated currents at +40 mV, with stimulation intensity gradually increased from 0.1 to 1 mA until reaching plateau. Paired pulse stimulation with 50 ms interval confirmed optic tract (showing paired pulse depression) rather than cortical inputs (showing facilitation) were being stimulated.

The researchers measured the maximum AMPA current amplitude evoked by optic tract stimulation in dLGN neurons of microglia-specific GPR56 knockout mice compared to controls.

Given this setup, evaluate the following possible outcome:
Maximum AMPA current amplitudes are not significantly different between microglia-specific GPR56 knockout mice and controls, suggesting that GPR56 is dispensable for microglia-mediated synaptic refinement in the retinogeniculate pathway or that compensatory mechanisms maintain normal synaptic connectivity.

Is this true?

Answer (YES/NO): NO